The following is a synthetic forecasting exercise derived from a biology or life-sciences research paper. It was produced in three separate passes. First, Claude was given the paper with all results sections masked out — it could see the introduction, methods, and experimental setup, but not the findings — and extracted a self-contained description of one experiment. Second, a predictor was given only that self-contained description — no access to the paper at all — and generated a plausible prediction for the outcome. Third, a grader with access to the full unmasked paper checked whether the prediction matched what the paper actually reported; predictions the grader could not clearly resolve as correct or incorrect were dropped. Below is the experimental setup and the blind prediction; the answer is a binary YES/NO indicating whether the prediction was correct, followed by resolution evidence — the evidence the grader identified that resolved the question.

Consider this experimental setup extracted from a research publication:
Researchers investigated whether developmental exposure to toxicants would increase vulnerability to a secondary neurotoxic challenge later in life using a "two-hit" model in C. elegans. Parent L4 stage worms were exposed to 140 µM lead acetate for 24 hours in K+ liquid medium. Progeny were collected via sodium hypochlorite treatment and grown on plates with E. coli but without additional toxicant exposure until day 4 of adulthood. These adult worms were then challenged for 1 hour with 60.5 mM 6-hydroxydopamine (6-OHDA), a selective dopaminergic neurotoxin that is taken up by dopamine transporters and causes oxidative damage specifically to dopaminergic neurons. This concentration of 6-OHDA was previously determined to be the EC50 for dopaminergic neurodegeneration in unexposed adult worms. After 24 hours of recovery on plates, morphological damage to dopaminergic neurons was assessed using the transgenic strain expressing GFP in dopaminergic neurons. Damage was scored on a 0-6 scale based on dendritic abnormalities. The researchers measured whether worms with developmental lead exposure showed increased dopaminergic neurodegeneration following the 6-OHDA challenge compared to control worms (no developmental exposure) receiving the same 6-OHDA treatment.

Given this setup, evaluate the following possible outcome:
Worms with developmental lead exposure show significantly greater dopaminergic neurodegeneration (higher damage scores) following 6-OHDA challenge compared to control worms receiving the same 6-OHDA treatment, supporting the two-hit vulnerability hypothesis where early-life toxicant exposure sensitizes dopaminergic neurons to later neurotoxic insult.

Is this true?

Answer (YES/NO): NO